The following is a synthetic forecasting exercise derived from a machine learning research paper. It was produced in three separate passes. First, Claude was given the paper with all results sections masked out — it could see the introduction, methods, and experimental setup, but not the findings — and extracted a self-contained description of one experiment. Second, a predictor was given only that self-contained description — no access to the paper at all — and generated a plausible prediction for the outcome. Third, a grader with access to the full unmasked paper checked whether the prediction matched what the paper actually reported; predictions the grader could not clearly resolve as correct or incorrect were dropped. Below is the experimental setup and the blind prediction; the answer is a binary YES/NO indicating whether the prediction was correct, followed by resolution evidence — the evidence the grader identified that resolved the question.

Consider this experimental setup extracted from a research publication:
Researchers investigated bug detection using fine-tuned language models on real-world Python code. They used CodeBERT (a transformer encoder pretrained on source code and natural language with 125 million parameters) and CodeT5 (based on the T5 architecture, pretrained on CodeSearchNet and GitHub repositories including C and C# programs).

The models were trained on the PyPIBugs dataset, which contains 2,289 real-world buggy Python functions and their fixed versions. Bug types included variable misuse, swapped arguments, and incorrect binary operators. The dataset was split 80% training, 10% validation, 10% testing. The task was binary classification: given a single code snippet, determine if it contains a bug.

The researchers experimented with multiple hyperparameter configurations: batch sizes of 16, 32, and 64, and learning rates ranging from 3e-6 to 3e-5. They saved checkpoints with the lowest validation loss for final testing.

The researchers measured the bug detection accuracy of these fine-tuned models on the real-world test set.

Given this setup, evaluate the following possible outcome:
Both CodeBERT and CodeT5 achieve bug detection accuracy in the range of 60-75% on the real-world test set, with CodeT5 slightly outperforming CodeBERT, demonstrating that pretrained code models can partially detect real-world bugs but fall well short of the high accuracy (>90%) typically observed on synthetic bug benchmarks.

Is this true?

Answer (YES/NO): NO